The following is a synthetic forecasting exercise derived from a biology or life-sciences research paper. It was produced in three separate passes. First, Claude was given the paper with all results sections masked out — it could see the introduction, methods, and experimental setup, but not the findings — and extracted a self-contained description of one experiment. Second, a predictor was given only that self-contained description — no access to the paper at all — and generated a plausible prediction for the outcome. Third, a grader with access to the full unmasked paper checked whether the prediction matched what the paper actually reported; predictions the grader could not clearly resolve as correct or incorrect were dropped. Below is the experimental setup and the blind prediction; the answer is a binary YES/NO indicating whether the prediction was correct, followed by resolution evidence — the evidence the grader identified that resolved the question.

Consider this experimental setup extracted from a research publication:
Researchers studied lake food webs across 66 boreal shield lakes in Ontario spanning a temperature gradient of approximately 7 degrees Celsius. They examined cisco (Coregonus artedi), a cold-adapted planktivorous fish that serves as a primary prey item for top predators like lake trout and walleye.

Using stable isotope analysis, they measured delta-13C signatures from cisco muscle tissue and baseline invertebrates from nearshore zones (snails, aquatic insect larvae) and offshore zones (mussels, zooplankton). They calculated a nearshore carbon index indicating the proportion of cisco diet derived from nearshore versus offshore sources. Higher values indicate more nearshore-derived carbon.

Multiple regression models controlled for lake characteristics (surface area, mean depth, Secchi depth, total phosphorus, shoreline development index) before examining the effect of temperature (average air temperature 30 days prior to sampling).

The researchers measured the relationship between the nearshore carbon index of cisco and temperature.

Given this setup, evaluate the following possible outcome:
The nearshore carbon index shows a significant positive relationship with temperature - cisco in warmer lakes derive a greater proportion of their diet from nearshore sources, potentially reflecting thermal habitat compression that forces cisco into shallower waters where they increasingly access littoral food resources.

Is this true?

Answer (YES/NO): NO